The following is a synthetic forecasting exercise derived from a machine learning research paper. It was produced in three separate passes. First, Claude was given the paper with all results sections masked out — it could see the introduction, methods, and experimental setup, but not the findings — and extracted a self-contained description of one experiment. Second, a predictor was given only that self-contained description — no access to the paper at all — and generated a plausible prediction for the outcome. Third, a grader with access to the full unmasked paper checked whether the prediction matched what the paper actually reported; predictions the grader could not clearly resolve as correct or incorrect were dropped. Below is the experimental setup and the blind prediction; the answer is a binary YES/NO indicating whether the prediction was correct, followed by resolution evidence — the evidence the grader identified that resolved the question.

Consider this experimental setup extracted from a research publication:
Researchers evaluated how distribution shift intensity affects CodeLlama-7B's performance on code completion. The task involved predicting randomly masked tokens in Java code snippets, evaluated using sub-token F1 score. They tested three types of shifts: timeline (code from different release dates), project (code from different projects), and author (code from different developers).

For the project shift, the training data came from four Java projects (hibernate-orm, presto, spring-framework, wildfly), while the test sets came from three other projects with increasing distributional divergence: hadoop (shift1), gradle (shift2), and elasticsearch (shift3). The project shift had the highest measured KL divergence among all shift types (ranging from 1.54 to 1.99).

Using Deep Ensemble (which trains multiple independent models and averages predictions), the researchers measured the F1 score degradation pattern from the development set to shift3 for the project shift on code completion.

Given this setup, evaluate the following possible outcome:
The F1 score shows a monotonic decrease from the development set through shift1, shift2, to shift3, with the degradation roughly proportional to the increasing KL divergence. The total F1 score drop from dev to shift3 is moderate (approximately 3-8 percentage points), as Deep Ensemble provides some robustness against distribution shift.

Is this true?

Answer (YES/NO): YES